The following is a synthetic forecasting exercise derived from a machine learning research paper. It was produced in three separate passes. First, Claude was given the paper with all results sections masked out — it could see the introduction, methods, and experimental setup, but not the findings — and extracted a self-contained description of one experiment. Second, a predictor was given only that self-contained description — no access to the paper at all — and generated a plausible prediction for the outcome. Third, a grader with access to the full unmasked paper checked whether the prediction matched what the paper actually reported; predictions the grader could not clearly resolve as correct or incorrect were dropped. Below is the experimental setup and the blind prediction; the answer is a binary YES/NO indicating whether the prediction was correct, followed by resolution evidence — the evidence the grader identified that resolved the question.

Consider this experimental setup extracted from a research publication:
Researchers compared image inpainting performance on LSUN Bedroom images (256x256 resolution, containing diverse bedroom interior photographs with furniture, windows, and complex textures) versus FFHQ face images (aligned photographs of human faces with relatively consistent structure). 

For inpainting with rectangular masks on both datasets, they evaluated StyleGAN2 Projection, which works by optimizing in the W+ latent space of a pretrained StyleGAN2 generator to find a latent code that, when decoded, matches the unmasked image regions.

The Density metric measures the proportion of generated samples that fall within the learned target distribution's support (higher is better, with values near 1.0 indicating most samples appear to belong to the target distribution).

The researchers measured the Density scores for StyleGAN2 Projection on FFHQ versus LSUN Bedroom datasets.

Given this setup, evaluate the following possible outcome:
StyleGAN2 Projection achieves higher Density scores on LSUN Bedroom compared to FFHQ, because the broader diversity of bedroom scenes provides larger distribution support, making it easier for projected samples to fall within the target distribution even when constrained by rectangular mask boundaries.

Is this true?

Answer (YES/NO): NO